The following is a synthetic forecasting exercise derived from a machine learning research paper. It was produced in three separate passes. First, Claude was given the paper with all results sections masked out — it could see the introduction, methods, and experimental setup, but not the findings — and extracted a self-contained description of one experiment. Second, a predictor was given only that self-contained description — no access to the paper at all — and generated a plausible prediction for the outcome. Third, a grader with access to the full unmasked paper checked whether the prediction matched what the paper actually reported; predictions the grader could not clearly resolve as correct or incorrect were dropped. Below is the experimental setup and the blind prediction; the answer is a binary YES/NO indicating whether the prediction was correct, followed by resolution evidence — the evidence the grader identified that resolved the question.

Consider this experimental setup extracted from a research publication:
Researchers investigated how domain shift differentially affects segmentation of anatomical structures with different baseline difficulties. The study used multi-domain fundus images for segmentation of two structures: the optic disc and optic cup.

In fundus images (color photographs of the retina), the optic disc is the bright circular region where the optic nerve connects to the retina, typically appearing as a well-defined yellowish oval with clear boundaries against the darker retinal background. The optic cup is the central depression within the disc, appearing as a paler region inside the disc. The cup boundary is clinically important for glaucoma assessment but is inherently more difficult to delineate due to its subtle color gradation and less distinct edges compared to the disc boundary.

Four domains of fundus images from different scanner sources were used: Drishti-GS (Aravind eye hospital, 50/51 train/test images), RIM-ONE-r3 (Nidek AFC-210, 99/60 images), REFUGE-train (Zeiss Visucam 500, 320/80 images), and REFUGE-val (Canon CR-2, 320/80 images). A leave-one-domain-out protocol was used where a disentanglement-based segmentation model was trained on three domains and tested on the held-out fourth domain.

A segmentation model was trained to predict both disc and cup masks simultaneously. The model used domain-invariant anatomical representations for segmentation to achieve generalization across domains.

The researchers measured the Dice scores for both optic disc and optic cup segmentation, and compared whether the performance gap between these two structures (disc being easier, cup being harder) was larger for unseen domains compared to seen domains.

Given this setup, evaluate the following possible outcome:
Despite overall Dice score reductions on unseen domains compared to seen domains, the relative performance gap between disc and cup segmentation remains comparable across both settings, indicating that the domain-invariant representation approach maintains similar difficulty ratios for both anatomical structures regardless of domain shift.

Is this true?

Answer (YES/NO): YES